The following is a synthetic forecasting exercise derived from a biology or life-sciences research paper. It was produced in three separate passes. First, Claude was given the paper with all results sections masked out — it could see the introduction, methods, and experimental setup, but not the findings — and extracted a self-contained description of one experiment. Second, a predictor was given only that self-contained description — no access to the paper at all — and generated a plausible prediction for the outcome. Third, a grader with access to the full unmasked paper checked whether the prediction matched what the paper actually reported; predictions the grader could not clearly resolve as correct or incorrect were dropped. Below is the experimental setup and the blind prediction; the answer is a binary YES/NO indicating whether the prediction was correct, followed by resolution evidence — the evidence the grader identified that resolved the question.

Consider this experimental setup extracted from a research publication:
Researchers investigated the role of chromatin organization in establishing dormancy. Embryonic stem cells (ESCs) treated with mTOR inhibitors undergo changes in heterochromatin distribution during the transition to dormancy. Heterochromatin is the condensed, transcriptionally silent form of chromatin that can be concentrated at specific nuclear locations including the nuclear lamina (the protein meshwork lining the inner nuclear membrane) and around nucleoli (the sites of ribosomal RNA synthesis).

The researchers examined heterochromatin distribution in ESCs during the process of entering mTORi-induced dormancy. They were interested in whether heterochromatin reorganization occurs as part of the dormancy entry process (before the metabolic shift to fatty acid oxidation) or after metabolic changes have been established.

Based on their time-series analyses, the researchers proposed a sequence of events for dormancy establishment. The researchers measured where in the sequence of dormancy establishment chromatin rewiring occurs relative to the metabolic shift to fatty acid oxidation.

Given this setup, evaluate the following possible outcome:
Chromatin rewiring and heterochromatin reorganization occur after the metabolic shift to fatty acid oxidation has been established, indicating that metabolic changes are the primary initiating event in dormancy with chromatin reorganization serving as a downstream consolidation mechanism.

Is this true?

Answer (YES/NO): NO